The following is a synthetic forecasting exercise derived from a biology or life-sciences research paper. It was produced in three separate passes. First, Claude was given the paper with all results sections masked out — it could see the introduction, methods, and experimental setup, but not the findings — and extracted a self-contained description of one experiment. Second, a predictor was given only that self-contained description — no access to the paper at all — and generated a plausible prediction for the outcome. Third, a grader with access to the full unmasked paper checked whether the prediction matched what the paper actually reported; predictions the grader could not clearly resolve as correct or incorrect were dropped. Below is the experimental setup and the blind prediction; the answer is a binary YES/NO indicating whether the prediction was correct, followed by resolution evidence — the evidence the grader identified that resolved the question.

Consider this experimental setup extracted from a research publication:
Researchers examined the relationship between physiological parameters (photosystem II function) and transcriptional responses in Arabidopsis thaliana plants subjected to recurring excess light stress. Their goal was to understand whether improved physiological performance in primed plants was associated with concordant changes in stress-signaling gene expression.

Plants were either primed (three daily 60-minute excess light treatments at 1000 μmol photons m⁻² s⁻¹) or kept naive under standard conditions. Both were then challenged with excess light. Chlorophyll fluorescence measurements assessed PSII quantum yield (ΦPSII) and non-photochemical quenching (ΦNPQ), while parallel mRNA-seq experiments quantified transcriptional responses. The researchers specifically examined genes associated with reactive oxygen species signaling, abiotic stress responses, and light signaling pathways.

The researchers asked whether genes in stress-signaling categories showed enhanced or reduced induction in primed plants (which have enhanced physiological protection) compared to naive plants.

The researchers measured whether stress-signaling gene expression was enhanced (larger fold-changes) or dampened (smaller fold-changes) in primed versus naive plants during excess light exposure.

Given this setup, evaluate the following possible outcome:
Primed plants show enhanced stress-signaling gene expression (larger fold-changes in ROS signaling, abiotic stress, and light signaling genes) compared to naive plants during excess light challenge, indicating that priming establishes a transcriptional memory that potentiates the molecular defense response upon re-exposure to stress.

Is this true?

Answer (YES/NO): NO